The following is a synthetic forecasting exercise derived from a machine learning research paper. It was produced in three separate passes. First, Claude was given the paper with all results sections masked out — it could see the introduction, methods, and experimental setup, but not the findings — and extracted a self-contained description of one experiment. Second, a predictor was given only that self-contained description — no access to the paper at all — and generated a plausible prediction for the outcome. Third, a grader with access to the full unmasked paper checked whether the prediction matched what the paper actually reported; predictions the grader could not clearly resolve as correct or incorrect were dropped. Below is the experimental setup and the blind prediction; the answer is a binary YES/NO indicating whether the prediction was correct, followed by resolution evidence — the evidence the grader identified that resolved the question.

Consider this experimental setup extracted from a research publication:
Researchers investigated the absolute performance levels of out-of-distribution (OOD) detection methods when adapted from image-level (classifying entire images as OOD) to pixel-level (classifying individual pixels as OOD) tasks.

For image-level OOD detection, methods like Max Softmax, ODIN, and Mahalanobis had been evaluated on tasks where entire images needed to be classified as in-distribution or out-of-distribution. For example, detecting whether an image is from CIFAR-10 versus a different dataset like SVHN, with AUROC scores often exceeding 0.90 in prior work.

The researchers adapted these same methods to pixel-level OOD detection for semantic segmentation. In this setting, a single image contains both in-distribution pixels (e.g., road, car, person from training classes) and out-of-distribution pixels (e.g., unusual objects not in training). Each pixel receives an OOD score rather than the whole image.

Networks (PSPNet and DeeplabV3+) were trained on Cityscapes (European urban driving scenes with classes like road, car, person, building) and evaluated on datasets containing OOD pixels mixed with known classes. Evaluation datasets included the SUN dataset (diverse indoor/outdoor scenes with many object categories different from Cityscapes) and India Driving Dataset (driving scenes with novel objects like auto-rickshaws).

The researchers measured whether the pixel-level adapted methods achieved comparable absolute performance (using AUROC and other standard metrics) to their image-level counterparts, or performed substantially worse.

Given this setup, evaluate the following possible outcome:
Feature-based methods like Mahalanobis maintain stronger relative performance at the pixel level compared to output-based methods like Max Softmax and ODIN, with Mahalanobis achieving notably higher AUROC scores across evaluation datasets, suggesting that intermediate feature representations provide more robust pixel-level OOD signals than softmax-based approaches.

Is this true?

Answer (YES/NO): NO